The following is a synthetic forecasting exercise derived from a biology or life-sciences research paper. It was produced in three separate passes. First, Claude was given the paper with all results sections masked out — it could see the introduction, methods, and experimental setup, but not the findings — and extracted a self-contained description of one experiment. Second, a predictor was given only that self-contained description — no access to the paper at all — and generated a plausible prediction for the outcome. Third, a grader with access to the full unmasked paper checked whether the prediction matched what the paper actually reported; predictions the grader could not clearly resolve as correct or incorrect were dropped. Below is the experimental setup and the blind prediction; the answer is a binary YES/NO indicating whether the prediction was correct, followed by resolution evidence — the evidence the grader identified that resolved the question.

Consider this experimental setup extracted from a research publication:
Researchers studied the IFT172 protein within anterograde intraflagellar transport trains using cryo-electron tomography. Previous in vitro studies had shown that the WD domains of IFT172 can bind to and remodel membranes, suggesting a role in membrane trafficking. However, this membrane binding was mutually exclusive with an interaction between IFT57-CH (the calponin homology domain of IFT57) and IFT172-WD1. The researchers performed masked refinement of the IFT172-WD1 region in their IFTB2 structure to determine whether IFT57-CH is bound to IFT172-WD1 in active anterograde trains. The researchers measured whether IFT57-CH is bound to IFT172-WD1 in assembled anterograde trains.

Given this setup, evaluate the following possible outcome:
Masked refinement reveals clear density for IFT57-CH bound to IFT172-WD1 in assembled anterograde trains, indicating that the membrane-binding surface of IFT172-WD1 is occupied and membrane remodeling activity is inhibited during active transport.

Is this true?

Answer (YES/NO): YES